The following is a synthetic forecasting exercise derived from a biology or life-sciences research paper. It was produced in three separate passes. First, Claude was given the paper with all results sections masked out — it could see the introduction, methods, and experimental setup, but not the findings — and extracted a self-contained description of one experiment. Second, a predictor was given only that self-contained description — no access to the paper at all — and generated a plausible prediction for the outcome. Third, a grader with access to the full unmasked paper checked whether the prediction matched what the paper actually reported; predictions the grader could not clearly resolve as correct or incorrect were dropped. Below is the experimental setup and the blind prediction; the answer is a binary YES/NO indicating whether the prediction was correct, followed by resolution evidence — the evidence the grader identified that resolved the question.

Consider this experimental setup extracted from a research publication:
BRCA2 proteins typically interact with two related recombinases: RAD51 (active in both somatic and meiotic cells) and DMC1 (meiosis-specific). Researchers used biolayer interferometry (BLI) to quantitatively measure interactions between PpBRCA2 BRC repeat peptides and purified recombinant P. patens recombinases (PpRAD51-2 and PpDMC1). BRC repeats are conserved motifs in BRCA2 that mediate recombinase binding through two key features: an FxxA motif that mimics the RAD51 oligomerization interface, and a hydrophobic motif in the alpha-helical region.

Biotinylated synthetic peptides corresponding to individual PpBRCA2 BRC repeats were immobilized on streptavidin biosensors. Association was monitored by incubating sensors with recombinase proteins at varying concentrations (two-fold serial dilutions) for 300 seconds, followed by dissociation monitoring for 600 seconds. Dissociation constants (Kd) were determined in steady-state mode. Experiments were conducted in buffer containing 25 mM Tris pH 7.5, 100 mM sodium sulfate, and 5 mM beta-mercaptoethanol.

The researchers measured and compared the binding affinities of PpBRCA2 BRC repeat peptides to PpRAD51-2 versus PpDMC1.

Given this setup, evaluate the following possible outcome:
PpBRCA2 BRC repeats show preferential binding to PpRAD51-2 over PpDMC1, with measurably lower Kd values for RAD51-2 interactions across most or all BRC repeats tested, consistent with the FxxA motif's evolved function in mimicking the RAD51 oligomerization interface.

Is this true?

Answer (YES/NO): YES